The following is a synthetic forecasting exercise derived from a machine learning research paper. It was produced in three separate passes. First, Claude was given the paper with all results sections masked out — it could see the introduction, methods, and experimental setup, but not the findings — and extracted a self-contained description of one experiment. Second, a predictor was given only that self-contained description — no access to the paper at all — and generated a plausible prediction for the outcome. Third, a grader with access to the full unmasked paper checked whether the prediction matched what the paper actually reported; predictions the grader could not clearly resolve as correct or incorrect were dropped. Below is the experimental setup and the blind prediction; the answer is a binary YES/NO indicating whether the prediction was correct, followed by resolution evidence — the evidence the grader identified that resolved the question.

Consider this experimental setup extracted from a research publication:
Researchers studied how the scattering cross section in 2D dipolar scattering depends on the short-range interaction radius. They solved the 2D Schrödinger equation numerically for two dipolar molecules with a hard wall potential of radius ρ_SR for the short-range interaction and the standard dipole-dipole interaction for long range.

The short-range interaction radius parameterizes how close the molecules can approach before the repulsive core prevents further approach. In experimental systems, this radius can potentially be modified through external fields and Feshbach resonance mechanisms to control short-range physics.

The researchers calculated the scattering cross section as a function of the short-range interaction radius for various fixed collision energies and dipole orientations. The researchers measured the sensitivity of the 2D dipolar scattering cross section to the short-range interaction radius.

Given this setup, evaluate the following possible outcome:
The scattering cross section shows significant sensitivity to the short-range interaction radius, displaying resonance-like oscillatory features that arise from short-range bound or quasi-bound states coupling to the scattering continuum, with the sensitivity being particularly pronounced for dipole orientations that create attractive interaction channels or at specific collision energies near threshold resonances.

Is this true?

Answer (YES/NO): YES